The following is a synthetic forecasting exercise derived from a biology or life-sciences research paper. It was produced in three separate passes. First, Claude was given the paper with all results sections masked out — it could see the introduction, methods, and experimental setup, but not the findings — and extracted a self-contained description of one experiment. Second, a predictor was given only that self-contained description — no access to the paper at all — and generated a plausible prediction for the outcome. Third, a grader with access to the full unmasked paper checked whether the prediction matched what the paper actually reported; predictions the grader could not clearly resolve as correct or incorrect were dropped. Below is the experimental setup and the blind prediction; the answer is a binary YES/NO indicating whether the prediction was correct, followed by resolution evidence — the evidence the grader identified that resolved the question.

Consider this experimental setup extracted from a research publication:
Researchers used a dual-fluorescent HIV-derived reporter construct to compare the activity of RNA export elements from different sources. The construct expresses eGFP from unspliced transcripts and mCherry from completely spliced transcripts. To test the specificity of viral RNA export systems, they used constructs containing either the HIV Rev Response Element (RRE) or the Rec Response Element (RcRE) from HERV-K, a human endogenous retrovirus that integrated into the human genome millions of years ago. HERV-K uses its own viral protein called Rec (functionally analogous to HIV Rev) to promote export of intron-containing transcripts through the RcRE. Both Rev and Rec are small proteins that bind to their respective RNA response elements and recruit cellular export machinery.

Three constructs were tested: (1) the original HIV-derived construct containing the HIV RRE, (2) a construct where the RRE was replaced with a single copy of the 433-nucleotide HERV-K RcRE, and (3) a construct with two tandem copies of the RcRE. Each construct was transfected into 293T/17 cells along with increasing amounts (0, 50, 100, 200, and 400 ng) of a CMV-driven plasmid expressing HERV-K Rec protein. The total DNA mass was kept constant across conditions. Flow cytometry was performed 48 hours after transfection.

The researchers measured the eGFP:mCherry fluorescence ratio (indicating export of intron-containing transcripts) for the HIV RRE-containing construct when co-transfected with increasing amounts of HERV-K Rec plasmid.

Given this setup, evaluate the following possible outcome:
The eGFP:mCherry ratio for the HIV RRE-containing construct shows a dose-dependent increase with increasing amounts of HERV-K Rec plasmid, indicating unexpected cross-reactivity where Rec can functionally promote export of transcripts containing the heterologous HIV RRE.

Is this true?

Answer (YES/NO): NO